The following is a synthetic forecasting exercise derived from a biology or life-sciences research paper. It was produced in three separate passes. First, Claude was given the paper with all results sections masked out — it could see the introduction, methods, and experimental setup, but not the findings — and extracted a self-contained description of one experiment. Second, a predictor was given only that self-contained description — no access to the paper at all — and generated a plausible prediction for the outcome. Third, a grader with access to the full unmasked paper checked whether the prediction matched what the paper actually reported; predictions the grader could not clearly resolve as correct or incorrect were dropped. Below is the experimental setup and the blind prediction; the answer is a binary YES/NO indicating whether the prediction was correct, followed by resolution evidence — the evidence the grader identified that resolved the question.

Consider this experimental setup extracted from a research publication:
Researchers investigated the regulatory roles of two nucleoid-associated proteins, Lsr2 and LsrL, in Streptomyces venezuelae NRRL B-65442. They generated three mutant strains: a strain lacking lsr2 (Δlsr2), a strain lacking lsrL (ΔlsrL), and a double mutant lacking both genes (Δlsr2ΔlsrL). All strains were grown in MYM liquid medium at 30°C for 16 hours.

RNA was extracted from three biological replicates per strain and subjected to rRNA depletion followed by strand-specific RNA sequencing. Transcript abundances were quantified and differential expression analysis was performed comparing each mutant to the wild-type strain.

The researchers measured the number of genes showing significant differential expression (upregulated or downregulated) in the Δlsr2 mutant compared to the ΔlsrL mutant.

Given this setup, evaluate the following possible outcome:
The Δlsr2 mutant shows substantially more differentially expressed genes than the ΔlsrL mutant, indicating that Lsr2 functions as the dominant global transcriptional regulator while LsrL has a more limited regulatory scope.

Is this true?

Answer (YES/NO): YES